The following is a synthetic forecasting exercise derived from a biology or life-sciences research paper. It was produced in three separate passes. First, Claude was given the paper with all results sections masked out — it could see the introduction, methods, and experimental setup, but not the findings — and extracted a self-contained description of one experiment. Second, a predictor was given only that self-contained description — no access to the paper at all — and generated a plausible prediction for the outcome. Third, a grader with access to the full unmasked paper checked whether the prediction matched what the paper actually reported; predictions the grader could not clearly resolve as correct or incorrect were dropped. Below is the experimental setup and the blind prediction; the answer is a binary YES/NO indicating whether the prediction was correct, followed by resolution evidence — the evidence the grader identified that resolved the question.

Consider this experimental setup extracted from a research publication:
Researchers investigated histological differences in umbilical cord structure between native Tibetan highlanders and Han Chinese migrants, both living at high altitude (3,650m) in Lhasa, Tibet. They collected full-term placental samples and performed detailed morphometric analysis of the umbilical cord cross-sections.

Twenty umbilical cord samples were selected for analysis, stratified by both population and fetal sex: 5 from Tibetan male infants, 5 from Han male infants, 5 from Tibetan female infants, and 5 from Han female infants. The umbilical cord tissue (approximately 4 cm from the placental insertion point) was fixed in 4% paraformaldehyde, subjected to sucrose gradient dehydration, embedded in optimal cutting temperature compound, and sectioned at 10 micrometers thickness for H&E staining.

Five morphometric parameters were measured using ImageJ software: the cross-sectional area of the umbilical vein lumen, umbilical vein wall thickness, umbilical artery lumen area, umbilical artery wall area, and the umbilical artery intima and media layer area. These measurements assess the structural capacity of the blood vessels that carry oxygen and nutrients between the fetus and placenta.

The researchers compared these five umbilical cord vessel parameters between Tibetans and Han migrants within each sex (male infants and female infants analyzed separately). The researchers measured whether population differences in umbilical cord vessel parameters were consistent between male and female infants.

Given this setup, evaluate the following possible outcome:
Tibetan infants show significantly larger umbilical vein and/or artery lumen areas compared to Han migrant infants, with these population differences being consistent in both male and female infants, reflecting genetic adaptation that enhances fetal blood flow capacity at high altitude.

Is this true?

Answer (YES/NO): NO